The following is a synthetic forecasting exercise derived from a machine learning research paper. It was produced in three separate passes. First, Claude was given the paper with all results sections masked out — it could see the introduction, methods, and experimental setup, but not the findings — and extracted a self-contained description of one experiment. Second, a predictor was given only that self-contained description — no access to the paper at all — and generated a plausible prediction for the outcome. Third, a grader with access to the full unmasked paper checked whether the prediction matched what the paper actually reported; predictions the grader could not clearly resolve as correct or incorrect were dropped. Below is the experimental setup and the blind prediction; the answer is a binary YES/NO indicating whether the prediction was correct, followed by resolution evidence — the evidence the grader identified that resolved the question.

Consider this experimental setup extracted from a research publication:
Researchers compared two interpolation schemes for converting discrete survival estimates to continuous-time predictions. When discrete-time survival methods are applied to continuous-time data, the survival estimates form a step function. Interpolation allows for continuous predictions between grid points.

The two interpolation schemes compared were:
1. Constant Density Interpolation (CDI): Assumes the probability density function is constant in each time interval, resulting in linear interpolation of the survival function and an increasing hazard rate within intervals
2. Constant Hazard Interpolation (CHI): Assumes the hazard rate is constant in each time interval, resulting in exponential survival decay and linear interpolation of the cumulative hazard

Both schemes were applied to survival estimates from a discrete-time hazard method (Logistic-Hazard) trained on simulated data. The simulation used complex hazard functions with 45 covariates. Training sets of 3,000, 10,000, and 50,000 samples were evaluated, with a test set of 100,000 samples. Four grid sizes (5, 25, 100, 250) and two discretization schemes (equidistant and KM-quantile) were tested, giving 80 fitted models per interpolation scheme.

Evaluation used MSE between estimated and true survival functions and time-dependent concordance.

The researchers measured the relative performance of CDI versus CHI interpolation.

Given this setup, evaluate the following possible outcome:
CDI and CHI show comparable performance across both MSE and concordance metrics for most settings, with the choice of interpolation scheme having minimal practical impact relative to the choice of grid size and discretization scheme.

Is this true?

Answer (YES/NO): YES